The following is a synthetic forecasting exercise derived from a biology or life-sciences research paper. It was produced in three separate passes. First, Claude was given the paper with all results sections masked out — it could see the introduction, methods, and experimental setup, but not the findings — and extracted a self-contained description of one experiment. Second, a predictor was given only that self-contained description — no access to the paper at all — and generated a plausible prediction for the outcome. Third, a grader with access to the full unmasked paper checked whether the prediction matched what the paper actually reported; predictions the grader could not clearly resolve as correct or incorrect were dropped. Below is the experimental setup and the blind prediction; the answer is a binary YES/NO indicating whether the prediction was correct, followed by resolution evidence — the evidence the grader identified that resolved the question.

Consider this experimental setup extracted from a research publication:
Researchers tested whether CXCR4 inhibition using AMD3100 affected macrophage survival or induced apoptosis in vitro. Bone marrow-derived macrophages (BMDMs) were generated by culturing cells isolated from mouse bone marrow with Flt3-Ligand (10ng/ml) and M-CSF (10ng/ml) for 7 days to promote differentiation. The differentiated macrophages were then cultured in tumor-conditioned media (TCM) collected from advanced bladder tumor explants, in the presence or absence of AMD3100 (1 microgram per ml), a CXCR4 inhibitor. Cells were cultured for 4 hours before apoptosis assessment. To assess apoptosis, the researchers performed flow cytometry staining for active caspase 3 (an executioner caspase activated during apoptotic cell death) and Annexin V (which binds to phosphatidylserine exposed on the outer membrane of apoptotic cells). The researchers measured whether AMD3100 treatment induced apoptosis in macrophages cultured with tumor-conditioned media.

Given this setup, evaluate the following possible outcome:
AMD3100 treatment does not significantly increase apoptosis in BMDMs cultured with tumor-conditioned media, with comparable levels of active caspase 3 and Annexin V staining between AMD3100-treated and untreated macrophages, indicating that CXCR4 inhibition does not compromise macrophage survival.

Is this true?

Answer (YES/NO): YES